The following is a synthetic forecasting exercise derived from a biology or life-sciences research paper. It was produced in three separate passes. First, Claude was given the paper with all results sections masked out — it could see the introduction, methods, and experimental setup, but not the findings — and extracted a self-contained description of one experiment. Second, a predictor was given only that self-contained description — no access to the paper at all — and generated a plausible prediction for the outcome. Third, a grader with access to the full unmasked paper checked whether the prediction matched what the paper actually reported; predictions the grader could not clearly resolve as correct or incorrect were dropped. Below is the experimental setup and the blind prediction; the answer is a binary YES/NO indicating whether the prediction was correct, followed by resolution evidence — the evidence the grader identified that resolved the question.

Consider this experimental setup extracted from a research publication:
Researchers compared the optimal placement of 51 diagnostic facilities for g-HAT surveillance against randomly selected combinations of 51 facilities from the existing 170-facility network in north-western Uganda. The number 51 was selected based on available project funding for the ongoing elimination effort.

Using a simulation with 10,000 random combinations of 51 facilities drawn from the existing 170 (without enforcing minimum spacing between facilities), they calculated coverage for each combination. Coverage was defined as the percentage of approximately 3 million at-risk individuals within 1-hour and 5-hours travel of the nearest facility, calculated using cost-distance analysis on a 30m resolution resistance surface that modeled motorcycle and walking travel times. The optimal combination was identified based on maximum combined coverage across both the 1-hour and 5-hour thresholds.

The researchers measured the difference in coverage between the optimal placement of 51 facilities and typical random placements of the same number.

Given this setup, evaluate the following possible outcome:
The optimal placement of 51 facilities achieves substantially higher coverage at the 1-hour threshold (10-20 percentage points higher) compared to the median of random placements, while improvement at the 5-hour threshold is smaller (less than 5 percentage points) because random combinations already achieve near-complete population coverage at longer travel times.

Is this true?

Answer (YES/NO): NO